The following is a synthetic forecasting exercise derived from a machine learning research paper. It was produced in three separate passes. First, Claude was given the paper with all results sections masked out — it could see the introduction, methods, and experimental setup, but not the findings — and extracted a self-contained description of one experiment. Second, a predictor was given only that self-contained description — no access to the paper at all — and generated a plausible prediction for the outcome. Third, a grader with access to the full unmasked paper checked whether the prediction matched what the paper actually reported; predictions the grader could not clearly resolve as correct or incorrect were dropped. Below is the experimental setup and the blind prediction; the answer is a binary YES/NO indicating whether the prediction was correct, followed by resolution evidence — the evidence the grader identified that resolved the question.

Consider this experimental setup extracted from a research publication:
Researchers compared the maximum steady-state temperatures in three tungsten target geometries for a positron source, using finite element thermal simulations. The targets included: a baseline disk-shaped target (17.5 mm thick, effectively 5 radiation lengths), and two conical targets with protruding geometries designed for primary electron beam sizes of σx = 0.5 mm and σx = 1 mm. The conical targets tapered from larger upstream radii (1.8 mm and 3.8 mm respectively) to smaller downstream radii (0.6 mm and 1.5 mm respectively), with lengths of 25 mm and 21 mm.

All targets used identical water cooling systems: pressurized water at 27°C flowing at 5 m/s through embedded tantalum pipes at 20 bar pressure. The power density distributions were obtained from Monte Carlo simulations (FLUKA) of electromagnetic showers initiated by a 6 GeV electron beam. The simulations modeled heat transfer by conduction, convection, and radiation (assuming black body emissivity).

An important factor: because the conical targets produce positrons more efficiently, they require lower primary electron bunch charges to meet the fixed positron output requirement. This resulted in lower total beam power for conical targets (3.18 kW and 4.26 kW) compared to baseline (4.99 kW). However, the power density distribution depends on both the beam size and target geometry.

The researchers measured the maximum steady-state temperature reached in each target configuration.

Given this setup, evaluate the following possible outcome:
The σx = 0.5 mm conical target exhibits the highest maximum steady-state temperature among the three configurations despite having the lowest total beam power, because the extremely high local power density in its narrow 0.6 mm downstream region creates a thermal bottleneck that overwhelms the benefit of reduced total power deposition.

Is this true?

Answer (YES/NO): YES